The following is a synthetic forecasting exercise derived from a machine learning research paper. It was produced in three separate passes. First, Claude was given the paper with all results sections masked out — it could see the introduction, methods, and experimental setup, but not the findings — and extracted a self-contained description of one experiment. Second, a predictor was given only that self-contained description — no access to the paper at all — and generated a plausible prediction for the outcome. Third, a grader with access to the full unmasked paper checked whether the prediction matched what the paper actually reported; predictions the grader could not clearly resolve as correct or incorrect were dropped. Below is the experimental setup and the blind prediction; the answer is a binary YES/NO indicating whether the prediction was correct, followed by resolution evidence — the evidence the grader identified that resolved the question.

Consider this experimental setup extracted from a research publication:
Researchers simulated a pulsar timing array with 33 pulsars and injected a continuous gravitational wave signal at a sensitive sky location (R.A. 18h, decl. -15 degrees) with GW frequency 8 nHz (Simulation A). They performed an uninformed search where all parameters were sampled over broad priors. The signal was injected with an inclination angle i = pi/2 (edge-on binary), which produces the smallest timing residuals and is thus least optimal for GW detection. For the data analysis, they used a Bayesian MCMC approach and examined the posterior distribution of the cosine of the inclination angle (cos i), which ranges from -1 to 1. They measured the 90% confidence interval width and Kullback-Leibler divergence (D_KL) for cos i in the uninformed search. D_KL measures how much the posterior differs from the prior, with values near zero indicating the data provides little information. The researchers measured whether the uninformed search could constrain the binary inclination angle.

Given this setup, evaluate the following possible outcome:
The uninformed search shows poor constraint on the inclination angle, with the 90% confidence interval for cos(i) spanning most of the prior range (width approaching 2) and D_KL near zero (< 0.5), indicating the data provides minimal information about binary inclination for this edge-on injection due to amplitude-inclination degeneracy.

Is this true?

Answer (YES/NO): YES